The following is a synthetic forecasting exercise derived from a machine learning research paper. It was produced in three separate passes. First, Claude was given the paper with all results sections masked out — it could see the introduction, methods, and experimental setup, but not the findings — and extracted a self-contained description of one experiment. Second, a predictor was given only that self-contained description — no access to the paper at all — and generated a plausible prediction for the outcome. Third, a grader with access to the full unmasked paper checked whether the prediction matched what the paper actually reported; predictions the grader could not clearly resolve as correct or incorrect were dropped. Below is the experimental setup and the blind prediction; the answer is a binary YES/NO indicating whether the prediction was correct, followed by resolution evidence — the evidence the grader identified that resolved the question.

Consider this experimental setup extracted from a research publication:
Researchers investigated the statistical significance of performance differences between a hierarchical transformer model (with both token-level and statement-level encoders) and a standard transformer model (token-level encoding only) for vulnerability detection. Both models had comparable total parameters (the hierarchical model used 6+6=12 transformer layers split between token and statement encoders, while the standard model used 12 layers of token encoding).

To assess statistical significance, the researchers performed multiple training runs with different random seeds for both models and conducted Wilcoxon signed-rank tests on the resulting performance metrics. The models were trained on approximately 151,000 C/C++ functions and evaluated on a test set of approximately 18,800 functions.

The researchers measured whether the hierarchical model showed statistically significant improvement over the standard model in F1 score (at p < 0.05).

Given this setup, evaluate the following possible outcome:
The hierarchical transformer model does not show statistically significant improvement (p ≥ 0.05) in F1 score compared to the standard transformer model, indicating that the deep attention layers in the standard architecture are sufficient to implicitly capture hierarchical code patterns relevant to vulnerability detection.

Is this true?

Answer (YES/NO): NO